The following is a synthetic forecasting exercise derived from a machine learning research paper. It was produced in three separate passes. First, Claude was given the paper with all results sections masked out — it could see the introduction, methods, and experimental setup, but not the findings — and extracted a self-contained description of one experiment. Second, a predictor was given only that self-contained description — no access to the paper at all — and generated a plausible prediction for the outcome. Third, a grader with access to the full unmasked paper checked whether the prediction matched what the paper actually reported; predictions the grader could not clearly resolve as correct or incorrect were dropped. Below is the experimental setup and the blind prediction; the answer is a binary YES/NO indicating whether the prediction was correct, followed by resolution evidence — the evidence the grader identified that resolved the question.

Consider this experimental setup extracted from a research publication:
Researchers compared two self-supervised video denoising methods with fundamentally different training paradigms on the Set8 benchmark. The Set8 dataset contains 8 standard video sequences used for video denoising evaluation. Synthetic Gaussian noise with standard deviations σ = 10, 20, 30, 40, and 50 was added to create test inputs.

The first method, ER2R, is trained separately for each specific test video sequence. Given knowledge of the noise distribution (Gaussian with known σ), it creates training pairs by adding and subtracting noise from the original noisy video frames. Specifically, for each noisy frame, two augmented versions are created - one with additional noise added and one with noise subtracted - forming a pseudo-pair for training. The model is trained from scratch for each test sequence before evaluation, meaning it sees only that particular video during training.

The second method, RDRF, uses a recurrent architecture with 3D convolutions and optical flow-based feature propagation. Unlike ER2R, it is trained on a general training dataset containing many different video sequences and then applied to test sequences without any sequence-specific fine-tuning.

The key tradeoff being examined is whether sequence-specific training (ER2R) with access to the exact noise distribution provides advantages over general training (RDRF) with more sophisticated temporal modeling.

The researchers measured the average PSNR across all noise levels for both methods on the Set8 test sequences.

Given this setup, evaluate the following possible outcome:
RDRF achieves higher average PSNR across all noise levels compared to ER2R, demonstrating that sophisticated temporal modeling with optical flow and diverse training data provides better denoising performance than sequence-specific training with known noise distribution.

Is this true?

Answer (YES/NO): NO